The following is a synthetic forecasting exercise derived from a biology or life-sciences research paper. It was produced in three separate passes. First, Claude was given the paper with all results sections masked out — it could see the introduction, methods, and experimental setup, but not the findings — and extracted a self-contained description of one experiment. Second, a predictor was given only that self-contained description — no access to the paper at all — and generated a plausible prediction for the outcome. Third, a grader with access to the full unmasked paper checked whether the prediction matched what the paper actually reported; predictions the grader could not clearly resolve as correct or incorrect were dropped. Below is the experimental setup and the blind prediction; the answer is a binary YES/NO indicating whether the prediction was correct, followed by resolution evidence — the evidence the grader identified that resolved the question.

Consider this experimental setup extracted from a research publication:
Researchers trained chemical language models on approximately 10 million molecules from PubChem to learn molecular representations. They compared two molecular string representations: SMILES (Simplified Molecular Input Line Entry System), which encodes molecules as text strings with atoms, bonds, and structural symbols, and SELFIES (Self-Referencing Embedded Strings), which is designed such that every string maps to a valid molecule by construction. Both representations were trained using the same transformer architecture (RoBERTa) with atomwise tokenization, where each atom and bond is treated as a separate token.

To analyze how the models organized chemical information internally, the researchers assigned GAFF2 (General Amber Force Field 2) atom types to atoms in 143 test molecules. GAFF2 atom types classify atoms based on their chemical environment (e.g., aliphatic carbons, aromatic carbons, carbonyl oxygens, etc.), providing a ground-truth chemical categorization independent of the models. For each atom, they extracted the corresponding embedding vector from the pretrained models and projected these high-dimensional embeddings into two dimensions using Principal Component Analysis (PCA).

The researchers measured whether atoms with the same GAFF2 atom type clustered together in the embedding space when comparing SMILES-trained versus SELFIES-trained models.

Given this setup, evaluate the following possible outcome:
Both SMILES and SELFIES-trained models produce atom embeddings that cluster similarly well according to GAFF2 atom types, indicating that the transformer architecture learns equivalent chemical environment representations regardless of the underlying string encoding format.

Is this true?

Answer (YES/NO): NO